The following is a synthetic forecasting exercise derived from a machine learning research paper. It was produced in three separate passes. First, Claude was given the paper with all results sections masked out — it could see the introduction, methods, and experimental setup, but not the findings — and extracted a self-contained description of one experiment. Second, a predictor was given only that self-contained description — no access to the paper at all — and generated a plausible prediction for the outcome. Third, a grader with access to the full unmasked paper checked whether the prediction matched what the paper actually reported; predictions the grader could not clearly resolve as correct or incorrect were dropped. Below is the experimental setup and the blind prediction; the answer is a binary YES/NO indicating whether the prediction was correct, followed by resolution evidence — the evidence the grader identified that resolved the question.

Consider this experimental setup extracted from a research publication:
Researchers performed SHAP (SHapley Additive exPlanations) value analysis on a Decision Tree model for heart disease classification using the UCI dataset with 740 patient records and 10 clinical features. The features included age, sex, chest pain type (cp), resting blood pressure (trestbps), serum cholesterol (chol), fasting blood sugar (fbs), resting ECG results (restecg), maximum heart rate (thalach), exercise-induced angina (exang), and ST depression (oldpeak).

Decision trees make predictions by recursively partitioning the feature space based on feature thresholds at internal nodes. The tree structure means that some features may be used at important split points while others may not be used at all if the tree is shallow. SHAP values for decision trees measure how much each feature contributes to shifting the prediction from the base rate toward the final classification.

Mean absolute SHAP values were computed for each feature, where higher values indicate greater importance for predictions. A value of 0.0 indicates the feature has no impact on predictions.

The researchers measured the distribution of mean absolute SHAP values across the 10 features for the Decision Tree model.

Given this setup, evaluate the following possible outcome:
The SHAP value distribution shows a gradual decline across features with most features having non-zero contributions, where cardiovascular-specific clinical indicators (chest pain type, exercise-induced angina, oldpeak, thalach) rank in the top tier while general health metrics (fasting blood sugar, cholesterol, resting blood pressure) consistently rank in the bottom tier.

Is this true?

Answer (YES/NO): NO